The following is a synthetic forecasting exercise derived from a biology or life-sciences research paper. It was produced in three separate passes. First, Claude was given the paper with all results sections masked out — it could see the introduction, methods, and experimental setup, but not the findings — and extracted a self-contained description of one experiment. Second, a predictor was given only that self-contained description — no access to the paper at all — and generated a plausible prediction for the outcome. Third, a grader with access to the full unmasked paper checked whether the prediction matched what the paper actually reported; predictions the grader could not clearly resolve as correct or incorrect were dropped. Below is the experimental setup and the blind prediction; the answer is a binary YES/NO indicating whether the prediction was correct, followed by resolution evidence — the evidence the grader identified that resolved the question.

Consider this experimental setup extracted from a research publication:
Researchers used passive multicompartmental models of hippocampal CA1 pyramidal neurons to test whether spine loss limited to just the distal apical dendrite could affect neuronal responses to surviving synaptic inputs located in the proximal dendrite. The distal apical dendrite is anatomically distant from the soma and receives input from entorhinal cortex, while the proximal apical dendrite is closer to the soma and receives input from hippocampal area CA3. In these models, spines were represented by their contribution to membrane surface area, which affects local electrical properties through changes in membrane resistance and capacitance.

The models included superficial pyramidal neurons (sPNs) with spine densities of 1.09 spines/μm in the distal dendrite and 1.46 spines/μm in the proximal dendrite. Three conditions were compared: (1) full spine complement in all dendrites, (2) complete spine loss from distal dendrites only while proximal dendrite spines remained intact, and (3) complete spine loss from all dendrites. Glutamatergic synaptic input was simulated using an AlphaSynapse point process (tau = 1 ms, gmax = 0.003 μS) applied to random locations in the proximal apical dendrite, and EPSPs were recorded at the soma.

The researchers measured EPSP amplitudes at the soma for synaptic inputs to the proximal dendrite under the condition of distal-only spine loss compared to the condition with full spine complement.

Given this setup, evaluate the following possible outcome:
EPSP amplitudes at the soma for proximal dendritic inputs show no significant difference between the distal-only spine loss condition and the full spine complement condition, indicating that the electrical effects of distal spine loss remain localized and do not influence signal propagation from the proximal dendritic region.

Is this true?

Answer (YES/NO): YES